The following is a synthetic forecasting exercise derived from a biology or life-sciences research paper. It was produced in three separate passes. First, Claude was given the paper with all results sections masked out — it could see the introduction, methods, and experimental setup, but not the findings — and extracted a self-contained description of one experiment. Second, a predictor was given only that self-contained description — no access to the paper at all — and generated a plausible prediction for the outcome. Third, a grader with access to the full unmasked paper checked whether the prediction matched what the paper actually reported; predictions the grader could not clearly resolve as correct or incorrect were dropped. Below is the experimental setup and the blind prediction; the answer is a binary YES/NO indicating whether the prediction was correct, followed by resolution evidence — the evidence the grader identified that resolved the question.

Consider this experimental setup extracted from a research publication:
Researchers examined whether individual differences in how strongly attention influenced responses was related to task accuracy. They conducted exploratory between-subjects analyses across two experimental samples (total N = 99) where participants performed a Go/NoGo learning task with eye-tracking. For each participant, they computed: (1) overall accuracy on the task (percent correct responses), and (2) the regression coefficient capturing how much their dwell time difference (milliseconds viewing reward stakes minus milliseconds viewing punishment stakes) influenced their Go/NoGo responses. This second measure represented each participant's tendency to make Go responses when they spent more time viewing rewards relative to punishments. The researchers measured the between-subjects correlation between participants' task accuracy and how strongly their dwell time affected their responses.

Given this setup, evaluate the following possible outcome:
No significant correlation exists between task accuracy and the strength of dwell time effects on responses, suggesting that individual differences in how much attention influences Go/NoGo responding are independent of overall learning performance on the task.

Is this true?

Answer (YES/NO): NO